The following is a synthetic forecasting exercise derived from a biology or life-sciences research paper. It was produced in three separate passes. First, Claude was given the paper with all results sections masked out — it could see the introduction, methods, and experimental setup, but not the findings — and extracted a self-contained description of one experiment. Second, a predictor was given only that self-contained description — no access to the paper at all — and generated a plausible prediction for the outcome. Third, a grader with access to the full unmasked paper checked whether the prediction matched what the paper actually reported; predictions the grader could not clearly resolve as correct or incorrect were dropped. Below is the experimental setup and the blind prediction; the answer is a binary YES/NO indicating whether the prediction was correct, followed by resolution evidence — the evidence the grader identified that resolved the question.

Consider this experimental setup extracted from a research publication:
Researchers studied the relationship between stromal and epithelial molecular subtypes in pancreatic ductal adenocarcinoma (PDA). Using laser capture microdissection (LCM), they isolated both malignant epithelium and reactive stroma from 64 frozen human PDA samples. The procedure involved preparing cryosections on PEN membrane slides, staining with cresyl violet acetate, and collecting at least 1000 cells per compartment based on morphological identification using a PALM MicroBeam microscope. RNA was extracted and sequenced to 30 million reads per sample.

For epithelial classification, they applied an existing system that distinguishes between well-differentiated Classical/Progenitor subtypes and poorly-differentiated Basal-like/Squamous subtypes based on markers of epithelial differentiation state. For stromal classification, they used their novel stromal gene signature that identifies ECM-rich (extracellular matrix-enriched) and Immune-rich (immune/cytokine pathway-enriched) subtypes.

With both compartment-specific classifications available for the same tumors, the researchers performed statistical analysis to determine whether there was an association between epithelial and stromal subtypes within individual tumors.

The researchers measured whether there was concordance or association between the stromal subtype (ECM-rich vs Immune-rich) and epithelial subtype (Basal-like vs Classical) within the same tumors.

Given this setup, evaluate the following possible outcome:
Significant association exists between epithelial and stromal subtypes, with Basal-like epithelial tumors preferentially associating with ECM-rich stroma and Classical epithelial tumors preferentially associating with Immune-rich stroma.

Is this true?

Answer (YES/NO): NO